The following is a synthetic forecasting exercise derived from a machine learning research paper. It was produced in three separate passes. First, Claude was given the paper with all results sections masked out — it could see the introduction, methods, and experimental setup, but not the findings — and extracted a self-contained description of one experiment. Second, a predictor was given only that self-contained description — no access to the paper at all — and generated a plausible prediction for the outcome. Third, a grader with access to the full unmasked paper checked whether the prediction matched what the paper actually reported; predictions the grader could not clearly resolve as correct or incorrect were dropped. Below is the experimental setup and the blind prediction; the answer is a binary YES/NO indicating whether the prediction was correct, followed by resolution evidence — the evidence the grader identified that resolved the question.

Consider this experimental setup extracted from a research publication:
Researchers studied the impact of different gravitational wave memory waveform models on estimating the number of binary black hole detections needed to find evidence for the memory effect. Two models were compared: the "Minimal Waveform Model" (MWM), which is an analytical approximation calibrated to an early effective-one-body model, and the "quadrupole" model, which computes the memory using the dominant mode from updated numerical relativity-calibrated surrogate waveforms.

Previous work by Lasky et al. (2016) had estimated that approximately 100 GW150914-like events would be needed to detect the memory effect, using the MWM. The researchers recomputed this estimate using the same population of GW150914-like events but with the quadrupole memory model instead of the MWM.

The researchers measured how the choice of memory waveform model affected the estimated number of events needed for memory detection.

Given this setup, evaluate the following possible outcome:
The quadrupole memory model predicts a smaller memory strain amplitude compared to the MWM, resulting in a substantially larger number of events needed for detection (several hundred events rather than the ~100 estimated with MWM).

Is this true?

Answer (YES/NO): NO